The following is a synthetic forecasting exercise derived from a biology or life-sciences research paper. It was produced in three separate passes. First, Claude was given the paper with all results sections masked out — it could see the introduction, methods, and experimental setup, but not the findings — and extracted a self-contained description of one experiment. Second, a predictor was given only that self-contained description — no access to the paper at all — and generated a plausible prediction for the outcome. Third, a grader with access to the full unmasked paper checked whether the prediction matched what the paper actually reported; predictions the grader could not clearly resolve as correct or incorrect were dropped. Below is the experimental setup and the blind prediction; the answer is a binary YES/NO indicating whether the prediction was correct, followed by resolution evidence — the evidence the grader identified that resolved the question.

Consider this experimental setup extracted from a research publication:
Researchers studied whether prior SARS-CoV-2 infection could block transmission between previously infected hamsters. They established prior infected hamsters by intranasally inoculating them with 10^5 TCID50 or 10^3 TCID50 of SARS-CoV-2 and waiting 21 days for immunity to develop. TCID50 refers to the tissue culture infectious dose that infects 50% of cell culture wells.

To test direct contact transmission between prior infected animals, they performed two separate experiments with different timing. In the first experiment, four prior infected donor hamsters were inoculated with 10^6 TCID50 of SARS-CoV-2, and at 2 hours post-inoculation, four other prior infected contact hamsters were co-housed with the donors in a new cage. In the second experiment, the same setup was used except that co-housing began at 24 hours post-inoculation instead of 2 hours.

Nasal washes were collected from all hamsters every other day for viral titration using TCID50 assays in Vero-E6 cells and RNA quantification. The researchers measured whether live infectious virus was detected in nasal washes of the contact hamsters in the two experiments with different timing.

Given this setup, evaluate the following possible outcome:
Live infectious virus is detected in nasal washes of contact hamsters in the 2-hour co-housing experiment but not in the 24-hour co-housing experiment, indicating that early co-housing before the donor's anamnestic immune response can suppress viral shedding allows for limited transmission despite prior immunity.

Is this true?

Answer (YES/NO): YES